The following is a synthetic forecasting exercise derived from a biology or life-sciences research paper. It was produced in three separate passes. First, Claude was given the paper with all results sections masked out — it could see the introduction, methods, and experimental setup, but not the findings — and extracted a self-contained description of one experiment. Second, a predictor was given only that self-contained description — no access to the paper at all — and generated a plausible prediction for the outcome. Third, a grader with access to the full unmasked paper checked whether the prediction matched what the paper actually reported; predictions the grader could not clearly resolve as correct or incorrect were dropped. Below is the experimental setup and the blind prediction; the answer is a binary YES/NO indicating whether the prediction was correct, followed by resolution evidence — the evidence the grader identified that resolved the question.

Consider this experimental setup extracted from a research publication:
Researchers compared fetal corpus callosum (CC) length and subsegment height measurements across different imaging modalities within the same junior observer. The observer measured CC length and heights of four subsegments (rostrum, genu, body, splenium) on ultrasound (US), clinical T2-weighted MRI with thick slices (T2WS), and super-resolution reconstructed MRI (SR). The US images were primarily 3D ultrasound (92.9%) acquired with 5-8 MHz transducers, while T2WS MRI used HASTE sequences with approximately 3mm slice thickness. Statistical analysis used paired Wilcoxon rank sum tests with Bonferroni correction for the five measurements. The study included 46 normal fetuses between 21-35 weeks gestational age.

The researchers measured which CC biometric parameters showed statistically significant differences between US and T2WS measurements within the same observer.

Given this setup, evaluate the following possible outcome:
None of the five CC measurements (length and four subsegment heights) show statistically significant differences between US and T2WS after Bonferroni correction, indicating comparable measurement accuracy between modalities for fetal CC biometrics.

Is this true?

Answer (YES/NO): NO